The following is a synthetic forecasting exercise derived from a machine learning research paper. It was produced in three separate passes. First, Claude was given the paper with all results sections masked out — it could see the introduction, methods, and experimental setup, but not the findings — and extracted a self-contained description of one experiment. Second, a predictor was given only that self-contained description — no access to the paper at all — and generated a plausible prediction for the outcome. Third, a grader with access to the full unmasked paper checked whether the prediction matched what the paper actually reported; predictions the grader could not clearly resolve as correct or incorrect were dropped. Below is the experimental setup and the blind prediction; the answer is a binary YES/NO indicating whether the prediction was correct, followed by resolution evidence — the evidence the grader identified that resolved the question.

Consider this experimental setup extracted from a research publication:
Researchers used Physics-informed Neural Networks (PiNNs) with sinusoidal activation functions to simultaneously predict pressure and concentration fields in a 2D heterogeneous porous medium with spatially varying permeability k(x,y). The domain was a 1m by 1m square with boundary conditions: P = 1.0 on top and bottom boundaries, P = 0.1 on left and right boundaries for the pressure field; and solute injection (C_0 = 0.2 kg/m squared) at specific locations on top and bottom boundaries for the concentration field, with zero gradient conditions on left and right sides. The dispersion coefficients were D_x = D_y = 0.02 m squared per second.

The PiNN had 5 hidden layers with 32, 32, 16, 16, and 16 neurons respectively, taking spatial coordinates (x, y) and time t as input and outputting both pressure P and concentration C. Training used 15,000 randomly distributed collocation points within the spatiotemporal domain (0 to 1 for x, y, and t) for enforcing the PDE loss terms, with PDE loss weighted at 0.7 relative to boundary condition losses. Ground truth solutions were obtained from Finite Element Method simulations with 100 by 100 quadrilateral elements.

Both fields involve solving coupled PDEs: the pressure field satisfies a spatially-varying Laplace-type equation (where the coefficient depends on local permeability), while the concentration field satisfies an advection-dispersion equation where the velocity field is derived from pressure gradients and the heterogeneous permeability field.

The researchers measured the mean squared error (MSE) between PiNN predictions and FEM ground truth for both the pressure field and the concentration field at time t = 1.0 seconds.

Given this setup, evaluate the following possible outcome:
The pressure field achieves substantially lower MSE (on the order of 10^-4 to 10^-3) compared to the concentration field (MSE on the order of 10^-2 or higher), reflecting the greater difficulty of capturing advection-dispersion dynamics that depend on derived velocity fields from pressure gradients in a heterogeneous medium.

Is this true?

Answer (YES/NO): NO